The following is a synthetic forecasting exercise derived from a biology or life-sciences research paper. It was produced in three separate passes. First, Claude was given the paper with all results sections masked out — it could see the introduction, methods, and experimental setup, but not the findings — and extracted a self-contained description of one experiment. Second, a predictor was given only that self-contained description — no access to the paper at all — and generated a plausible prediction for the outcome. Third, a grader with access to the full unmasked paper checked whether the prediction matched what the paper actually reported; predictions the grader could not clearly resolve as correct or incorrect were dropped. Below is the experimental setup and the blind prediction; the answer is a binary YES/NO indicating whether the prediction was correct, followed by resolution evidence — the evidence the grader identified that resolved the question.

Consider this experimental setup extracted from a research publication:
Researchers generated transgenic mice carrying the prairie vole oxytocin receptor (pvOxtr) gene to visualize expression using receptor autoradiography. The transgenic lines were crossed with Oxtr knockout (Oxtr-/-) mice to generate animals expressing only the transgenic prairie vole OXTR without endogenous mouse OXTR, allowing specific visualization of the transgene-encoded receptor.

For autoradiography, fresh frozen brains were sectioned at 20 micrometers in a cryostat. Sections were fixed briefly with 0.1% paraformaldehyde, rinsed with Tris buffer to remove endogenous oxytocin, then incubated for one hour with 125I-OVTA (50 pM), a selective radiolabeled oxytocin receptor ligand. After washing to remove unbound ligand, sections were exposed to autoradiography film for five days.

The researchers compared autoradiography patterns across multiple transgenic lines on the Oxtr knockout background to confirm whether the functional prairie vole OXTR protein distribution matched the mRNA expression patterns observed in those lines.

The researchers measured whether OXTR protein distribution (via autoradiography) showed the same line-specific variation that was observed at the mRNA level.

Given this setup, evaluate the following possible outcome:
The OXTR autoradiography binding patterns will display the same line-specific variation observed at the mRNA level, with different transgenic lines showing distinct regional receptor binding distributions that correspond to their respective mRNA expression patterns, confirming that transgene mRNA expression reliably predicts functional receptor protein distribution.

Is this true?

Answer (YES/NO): NO